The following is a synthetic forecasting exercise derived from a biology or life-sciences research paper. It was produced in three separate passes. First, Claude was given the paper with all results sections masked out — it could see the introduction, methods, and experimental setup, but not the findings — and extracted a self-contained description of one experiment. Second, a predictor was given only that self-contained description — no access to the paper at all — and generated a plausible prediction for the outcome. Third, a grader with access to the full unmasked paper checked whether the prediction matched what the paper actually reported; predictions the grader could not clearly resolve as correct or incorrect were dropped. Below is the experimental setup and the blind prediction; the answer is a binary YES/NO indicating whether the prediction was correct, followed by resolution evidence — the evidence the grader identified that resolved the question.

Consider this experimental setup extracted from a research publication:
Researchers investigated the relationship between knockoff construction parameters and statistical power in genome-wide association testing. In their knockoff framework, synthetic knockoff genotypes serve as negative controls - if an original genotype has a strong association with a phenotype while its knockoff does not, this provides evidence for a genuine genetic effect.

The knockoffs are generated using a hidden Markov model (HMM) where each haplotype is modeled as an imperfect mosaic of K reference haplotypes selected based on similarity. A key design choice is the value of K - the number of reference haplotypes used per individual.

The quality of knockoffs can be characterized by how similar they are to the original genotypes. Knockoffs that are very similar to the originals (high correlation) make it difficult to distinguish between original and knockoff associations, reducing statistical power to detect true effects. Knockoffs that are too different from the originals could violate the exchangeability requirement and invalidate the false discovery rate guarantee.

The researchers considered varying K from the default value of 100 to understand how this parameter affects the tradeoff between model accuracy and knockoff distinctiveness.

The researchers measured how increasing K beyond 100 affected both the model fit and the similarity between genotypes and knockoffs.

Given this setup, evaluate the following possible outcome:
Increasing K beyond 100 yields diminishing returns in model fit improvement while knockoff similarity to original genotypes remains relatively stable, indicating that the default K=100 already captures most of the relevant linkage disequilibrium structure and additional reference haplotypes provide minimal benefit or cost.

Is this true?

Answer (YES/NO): NO